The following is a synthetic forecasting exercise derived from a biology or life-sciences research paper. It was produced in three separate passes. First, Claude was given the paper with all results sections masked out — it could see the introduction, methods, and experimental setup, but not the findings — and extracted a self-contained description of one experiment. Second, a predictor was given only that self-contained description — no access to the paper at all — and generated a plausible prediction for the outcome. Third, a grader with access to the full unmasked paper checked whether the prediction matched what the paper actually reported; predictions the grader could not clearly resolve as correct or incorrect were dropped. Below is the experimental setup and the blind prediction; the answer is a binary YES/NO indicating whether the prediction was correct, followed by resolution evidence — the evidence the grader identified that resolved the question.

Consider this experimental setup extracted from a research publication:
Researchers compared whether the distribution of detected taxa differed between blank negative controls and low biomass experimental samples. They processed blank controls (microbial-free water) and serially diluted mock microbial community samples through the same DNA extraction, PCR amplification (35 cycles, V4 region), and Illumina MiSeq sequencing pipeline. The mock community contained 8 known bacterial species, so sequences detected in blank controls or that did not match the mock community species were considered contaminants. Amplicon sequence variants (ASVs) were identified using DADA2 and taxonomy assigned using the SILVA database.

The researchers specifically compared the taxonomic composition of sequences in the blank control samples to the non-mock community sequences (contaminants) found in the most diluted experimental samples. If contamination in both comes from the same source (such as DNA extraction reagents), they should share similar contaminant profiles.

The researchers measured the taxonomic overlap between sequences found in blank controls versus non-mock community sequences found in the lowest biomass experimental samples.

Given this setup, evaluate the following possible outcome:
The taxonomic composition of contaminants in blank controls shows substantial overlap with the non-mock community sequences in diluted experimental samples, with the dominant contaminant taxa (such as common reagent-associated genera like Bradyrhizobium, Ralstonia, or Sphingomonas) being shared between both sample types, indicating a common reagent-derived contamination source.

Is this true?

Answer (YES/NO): YES